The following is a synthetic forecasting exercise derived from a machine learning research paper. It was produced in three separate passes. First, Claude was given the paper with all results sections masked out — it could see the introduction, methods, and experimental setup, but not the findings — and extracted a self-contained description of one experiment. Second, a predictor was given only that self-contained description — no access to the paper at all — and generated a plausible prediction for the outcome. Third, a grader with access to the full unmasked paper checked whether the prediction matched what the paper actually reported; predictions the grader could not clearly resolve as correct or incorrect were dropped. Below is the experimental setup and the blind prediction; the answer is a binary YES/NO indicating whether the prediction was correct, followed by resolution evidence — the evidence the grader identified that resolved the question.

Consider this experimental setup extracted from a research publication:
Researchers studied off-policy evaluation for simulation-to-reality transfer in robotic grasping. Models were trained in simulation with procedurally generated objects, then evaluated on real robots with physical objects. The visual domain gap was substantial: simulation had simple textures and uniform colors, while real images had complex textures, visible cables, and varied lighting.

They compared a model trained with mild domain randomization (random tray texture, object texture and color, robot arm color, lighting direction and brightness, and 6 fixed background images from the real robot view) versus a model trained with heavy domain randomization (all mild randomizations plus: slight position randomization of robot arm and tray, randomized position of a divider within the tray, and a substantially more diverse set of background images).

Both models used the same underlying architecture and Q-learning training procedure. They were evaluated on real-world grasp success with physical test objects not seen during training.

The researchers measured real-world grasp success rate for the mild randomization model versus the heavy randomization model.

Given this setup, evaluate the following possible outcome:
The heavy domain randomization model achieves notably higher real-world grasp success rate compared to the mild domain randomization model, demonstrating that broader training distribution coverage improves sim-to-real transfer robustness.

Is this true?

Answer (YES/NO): NO